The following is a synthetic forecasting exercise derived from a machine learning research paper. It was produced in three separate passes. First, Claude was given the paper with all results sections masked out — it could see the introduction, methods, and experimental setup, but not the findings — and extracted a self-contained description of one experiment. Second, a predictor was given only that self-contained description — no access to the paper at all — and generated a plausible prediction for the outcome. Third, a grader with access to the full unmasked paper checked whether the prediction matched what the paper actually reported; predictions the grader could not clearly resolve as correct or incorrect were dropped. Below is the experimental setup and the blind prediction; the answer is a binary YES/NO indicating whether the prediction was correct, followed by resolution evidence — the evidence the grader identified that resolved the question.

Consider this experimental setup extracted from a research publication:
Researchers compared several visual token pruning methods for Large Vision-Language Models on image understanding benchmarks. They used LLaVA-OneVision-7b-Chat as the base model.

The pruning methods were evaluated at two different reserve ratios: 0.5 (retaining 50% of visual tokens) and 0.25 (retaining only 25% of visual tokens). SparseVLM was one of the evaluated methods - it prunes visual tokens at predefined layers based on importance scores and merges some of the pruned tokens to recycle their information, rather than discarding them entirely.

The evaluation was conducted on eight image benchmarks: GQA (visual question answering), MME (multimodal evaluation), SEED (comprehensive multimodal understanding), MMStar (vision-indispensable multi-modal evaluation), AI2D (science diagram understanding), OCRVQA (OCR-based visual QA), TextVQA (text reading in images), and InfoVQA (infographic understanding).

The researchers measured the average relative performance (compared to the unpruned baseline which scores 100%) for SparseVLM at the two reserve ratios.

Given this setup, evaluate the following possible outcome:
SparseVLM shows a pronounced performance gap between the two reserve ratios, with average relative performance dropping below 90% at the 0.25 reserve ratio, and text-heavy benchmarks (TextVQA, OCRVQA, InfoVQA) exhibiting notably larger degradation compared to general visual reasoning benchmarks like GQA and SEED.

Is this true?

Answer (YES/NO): YES